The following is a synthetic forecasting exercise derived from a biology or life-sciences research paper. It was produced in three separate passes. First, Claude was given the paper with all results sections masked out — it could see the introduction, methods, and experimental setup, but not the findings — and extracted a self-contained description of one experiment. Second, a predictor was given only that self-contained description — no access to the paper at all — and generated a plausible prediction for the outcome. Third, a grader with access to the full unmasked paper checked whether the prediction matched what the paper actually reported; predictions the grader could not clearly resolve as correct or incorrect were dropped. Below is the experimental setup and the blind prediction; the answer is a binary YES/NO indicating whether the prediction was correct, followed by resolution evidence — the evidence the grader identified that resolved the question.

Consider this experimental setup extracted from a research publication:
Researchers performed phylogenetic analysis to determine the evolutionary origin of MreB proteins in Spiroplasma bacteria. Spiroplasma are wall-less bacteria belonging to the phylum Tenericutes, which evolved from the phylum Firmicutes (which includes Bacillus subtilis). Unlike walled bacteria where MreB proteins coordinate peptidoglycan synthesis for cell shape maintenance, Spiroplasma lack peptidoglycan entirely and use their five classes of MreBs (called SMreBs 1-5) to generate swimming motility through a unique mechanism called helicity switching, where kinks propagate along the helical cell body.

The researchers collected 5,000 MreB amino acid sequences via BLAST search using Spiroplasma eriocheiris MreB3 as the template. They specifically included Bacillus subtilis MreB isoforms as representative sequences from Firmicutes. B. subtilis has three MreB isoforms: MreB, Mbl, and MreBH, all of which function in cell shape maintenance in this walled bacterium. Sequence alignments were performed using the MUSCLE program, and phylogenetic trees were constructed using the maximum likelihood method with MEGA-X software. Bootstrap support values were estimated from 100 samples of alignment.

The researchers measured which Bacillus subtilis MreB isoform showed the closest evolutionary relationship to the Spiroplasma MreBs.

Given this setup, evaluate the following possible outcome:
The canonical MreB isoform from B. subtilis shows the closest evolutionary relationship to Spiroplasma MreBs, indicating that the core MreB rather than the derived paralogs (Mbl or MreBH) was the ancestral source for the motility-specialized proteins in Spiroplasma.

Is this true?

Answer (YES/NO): NO